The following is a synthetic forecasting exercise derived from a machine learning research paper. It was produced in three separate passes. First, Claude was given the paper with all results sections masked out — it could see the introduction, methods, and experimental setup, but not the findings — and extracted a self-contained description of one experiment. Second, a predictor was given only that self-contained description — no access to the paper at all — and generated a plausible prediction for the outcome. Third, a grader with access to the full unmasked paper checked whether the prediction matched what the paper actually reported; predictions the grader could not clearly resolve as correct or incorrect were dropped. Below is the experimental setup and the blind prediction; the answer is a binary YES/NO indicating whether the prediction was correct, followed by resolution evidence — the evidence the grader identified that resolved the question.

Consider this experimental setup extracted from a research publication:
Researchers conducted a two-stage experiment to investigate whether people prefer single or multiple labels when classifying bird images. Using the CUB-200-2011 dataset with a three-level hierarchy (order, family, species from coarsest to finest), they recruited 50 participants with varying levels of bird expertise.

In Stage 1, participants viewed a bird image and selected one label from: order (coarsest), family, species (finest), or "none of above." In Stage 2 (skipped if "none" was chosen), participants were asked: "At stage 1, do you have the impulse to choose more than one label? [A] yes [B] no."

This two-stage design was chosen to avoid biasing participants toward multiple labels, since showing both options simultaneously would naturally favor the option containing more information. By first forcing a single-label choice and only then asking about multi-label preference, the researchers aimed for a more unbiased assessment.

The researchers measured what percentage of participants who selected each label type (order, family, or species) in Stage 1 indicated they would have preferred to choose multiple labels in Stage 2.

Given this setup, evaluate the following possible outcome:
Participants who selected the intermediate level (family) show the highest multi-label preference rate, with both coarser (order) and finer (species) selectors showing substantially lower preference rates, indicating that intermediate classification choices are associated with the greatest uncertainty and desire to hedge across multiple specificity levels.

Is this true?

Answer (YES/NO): NO